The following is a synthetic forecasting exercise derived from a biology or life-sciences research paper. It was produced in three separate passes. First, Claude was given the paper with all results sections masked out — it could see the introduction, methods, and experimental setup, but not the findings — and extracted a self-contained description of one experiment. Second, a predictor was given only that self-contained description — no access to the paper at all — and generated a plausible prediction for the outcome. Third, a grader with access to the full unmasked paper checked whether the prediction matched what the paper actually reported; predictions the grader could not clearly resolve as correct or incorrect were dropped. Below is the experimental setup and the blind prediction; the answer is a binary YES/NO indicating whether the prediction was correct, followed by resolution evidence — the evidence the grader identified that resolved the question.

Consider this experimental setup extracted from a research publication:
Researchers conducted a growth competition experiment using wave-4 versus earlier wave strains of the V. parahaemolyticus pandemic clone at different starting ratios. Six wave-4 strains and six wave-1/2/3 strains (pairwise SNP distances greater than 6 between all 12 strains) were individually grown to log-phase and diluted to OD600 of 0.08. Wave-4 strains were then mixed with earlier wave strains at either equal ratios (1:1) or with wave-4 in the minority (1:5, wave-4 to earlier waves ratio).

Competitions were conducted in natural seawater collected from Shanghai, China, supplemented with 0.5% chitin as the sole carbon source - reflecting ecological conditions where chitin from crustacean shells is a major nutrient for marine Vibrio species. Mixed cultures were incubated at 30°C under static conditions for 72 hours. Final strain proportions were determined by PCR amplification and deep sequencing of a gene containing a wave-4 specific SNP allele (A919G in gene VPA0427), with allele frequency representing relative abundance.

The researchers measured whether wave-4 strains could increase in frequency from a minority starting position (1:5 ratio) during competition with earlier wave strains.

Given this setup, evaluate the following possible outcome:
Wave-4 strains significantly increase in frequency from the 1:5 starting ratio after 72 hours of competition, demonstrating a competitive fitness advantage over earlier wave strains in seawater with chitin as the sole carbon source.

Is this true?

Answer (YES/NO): YES